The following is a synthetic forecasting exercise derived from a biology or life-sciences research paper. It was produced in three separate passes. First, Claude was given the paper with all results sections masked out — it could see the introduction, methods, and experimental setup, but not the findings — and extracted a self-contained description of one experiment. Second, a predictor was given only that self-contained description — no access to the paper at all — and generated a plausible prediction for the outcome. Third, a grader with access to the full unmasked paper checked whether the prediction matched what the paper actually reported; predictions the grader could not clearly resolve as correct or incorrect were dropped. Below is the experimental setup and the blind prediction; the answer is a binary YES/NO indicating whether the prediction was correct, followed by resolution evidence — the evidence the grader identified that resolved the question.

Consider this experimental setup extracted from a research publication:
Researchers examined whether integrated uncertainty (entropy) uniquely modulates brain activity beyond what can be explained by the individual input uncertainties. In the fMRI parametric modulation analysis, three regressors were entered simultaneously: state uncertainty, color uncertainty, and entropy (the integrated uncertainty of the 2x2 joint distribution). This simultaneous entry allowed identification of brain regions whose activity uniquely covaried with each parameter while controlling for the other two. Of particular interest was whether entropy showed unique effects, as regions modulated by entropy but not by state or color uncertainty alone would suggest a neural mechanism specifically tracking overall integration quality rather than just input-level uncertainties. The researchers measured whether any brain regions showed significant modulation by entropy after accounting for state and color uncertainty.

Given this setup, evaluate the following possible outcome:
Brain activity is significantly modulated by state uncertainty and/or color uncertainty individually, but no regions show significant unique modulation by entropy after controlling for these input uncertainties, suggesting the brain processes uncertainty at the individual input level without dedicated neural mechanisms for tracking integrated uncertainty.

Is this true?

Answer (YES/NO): NO